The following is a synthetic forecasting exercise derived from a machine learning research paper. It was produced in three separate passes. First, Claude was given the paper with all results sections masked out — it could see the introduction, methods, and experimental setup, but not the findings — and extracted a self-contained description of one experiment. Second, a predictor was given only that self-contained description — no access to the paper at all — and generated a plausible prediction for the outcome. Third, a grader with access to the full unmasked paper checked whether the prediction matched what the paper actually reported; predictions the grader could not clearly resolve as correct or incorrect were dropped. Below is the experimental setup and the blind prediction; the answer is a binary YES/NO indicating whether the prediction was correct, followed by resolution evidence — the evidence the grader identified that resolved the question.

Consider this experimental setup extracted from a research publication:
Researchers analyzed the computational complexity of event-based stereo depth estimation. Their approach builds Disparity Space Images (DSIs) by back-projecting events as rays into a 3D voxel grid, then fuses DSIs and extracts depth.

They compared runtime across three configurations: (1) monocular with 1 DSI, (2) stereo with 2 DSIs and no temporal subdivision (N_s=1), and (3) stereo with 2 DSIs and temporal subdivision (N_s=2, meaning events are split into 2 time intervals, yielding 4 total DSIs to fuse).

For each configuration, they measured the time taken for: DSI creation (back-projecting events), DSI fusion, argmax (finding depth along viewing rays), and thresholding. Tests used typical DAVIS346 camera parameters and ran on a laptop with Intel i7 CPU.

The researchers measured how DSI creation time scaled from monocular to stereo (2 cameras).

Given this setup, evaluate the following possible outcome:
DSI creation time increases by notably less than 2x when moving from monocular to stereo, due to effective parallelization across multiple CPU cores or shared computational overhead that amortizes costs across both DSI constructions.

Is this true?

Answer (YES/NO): NO